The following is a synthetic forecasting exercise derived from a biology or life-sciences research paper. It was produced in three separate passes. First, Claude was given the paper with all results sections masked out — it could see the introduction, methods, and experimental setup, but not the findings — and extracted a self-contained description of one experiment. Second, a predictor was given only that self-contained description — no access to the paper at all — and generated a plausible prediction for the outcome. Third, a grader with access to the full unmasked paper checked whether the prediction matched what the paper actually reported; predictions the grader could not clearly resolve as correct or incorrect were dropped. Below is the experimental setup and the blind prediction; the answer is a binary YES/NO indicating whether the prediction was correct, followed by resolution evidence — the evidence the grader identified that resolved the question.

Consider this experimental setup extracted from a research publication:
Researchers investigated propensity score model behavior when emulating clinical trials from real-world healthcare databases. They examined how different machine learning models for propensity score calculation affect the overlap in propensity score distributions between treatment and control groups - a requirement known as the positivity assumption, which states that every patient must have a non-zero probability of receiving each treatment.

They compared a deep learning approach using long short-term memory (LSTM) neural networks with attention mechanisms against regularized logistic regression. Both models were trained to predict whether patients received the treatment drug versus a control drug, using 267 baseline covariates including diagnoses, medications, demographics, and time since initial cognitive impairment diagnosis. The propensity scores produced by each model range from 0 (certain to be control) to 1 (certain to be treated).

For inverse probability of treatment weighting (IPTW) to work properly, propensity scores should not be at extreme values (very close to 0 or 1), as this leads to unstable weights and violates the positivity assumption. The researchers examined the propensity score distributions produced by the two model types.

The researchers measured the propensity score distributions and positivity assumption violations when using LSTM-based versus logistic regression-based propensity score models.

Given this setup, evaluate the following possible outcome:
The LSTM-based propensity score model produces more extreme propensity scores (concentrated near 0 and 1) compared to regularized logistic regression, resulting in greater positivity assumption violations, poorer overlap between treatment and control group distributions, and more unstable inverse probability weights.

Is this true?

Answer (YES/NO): YES